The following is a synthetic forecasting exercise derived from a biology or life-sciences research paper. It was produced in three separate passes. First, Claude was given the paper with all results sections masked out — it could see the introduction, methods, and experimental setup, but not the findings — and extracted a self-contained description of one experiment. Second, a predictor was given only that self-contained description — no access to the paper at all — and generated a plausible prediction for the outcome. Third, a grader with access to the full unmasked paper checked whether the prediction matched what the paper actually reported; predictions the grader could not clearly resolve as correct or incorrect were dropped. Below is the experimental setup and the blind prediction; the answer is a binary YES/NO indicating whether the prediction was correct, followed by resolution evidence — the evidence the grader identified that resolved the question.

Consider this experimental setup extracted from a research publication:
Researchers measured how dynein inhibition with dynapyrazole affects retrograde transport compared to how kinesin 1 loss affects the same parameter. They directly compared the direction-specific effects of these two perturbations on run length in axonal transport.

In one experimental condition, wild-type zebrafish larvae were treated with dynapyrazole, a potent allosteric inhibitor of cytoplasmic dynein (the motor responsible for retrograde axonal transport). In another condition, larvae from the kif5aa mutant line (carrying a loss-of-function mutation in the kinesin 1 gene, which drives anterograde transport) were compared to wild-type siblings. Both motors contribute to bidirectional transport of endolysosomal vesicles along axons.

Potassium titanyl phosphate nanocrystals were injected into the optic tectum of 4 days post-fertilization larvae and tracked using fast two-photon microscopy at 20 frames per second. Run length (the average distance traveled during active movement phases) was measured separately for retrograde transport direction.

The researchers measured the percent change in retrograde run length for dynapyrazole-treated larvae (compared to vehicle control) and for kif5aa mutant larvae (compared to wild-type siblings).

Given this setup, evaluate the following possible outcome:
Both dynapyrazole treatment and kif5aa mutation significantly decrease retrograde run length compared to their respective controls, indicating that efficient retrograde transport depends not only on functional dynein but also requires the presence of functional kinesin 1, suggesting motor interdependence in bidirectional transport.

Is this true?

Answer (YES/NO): NO